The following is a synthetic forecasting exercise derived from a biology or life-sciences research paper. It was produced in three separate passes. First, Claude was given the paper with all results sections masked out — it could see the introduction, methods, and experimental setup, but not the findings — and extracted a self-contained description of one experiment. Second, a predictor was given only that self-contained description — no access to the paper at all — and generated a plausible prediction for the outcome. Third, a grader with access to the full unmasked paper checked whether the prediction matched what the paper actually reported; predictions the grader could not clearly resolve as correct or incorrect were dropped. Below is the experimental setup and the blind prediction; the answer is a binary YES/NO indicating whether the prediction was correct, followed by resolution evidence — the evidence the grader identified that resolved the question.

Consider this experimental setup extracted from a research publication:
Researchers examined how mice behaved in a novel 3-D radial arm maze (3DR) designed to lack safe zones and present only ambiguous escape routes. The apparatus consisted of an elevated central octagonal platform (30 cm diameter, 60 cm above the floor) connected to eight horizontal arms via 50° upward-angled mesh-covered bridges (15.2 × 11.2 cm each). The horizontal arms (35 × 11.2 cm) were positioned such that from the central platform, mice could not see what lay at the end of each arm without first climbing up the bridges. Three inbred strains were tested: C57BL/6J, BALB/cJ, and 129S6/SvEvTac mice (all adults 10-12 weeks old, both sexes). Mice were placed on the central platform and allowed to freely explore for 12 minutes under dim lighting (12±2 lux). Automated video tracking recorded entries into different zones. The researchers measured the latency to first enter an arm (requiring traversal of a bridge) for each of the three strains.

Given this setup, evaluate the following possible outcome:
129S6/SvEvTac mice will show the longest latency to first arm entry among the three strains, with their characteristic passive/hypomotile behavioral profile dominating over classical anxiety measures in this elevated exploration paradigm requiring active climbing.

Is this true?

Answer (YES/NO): NO